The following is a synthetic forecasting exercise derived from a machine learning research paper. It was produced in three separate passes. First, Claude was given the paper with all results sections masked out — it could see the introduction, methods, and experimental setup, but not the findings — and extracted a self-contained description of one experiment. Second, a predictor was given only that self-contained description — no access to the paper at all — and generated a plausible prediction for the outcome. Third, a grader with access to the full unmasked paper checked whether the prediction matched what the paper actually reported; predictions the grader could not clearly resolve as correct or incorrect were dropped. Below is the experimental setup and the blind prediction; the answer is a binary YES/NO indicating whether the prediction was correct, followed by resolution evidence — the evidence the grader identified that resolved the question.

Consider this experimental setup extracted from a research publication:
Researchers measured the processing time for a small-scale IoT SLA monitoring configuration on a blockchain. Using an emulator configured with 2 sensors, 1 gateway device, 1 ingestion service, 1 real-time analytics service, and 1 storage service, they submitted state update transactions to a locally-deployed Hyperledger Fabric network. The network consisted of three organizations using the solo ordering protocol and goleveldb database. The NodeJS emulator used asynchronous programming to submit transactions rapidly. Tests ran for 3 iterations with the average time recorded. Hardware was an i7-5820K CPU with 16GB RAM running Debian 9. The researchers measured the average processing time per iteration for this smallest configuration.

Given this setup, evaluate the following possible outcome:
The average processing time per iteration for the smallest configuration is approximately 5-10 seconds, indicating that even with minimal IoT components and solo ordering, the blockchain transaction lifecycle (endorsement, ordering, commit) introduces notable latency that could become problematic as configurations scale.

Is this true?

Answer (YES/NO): NO